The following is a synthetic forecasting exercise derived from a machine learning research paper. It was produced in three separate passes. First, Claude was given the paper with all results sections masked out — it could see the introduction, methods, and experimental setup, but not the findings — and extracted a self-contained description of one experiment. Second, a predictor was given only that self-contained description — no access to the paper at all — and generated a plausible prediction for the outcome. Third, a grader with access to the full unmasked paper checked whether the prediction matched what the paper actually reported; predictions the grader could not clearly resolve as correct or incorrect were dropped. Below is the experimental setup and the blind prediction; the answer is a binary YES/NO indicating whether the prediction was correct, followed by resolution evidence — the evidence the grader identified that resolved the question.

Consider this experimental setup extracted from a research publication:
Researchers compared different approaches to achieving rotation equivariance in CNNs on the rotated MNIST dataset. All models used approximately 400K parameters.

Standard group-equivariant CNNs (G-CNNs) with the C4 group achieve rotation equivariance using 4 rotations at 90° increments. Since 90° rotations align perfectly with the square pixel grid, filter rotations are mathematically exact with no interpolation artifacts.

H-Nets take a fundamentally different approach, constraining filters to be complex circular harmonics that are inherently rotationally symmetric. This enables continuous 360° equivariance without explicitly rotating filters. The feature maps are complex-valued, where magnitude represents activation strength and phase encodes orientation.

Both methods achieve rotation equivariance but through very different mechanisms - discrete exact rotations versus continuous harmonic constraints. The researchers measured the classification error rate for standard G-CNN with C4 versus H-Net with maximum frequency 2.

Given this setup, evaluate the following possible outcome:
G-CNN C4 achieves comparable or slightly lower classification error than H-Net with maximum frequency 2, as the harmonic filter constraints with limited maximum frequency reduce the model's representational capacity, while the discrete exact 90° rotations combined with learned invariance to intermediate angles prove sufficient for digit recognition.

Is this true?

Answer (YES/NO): NO